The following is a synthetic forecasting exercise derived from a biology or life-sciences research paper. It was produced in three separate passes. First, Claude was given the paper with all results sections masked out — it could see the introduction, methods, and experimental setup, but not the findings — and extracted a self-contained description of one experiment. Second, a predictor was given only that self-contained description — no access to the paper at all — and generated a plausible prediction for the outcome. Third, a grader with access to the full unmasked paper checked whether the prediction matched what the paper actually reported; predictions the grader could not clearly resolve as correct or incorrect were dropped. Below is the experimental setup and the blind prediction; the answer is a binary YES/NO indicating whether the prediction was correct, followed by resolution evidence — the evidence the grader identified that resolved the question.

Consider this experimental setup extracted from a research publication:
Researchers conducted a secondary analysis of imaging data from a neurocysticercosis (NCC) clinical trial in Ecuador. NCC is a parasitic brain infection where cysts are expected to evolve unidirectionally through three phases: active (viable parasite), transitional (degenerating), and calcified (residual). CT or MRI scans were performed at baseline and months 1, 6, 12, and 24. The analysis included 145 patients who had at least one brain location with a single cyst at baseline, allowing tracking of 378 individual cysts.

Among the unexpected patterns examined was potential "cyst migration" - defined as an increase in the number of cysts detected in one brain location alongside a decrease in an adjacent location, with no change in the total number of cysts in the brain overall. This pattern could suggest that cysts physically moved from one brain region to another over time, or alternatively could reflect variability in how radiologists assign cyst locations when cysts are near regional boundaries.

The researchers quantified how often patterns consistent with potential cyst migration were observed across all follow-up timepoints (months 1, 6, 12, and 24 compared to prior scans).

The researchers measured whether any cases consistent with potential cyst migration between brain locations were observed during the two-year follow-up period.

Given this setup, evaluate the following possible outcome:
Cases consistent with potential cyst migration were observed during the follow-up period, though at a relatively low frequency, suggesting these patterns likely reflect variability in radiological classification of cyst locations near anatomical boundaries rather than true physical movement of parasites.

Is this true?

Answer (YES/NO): NO